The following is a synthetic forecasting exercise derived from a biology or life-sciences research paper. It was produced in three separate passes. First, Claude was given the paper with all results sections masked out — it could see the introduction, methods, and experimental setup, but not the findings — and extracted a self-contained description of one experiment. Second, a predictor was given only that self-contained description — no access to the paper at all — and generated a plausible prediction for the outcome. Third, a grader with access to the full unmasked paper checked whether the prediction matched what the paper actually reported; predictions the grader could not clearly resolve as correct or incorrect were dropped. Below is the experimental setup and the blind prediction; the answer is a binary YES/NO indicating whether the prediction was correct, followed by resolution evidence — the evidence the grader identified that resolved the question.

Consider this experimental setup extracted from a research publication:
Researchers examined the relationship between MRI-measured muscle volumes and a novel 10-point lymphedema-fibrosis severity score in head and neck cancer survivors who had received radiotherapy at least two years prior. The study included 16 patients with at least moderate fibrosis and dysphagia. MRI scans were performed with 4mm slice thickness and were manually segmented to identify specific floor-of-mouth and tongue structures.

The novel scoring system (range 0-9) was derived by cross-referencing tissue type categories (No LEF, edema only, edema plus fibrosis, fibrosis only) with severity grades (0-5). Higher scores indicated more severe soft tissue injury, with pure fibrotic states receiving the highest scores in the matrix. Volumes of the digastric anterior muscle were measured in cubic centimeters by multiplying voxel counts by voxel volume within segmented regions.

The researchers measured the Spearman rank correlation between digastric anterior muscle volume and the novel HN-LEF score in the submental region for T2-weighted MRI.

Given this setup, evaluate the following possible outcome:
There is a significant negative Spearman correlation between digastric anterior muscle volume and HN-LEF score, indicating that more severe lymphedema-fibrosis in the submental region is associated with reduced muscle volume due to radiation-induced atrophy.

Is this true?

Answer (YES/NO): YES